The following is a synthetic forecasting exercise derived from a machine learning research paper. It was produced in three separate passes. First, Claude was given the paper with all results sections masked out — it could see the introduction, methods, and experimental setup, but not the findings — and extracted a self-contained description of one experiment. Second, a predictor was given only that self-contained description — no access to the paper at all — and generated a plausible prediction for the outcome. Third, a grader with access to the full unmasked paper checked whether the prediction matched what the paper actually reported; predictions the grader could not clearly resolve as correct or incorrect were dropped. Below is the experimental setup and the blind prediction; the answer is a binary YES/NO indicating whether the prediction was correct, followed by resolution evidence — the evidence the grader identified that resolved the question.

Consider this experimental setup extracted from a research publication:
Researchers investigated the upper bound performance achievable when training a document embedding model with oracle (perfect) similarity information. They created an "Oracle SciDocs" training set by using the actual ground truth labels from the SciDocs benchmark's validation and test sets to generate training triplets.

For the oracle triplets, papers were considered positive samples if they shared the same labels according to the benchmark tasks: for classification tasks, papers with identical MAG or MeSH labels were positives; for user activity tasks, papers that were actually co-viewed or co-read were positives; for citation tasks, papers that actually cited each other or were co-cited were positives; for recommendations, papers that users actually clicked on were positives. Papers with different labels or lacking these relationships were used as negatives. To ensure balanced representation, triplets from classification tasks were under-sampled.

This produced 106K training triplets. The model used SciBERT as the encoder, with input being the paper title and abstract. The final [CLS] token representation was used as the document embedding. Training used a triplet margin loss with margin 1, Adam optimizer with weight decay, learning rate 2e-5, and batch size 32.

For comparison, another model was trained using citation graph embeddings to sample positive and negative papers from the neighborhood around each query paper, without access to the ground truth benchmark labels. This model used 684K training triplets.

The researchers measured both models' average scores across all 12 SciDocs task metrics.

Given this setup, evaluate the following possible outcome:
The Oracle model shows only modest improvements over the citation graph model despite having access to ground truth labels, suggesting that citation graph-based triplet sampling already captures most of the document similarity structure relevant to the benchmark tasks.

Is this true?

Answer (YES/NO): YES